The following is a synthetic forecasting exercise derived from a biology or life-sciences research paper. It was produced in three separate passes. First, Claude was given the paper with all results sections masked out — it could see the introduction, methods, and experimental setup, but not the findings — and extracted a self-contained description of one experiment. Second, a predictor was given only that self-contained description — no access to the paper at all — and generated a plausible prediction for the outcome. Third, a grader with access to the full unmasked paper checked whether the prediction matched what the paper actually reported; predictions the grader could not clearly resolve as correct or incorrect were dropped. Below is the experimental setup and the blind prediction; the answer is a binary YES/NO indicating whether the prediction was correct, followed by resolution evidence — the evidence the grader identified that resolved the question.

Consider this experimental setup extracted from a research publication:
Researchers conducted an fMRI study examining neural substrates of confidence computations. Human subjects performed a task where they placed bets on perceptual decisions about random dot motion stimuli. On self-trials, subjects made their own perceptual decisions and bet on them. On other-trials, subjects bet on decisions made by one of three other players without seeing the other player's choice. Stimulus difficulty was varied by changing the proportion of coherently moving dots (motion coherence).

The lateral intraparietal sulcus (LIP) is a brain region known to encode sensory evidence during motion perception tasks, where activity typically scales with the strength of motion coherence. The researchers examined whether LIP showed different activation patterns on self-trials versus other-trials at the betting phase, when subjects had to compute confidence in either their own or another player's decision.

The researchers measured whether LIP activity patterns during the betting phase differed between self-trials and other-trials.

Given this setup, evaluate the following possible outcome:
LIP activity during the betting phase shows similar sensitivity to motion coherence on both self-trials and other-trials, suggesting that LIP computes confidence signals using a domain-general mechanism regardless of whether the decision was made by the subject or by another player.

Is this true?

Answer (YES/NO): NO